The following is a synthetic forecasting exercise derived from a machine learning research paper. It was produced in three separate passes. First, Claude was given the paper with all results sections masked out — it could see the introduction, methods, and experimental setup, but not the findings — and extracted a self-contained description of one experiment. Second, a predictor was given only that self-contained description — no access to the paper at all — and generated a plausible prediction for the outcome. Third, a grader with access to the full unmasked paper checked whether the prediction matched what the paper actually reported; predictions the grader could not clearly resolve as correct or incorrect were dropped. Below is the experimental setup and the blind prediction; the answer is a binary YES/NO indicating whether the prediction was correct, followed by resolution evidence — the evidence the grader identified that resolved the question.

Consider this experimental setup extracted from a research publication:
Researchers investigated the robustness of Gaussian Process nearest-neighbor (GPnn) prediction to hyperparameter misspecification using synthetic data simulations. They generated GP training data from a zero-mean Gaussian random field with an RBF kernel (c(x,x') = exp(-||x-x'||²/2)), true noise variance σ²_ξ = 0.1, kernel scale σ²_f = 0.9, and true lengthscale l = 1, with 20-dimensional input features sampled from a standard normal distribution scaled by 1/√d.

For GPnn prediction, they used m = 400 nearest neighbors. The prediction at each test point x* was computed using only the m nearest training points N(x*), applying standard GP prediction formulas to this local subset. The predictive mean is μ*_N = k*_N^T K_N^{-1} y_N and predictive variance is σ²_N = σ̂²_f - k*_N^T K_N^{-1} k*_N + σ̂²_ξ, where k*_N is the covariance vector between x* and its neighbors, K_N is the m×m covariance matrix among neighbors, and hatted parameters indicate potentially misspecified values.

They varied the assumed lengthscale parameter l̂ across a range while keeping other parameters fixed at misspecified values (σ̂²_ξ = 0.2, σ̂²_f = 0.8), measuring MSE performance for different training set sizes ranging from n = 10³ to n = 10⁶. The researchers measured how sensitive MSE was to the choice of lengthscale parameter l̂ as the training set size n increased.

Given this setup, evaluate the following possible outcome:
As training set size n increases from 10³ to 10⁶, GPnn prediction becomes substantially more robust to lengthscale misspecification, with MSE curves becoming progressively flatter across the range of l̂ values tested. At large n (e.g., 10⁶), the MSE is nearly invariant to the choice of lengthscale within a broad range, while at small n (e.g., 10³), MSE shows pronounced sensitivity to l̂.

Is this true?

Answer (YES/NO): YES